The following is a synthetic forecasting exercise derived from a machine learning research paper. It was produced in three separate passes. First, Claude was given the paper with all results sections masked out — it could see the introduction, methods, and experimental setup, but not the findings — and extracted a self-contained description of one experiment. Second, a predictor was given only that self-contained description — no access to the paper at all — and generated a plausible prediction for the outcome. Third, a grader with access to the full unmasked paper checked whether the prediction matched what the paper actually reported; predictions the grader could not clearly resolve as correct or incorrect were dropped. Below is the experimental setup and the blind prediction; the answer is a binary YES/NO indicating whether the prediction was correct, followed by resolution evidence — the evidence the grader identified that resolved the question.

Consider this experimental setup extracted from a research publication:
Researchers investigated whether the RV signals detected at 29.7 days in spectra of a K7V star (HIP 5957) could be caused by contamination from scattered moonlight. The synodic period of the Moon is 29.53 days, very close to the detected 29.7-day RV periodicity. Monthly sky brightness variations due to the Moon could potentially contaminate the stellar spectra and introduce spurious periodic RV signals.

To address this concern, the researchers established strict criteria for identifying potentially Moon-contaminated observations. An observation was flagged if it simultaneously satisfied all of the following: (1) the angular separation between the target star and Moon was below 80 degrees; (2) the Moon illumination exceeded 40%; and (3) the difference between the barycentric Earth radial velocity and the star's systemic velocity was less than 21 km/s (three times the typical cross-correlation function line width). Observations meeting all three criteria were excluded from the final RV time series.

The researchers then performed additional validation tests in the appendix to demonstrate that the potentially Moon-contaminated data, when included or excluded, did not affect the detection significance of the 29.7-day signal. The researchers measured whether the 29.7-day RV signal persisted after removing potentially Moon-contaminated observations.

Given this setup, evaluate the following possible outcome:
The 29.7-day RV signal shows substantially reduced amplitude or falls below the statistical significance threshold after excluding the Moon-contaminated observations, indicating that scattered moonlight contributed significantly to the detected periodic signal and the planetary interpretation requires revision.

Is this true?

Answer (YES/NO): NO